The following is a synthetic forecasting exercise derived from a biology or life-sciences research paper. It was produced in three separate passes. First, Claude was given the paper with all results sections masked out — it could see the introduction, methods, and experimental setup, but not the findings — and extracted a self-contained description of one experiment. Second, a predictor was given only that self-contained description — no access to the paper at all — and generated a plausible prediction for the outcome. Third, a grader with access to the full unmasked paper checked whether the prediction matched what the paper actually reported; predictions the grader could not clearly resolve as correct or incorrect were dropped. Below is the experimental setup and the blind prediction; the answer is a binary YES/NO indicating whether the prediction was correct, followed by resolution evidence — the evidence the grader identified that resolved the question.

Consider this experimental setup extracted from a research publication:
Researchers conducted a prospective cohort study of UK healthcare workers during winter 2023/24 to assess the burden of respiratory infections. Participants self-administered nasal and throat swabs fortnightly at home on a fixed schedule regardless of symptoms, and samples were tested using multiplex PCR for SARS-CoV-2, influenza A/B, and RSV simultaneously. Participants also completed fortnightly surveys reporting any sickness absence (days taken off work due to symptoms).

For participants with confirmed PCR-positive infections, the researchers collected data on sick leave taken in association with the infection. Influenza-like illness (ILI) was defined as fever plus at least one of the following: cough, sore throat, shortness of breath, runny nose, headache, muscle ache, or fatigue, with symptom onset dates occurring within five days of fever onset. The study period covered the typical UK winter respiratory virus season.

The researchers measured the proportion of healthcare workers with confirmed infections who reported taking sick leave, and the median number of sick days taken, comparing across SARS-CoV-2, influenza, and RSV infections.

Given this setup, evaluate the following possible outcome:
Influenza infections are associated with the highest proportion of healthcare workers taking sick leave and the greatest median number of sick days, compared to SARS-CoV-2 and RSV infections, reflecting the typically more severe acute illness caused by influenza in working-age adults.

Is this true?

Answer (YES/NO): NO